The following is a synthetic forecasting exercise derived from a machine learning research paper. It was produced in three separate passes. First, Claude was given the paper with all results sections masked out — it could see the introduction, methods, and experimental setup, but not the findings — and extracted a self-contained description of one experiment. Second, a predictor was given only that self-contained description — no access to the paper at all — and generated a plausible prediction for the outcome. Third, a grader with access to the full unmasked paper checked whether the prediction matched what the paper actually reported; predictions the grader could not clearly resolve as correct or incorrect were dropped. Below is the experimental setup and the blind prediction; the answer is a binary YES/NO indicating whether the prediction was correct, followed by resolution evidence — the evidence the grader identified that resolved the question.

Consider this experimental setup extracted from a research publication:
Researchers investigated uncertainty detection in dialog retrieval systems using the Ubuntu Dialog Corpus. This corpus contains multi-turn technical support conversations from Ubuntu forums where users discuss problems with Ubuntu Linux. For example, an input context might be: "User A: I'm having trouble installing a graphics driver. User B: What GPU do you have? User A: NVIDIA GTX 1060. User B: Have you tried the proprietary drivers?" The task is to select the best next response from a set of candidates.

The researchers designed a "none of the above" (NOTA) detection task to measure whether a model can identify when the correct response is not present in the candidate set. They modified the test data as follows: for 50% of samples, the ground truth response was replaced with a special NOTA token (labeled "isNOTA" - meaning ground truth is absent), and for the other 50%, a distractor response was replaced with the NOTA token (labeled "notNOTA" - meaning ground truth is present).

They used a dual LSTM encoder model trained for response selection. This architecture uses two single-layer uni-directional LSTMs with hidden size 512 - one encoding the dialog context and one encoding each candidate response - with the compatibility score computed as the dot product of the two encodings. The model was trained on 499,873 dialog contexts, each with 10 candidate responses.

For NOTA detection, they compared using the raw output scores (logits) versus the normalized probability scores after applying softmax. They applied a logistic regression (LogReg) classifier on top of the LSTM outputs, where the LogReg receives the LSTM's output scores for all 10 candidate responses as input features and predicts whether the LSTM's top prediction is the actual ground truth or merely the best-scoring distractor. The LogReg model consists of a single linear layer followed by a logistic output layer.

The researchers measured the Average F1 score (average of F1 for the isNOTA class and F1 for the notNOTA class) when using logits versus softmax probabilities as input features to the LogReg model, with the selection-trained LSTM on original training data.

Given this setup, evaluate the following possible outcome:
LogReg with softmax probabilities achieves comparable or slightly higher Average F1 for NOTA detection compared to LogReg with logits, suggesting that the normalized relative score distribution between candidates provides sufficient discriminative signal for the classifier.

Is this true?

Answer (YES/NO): NO